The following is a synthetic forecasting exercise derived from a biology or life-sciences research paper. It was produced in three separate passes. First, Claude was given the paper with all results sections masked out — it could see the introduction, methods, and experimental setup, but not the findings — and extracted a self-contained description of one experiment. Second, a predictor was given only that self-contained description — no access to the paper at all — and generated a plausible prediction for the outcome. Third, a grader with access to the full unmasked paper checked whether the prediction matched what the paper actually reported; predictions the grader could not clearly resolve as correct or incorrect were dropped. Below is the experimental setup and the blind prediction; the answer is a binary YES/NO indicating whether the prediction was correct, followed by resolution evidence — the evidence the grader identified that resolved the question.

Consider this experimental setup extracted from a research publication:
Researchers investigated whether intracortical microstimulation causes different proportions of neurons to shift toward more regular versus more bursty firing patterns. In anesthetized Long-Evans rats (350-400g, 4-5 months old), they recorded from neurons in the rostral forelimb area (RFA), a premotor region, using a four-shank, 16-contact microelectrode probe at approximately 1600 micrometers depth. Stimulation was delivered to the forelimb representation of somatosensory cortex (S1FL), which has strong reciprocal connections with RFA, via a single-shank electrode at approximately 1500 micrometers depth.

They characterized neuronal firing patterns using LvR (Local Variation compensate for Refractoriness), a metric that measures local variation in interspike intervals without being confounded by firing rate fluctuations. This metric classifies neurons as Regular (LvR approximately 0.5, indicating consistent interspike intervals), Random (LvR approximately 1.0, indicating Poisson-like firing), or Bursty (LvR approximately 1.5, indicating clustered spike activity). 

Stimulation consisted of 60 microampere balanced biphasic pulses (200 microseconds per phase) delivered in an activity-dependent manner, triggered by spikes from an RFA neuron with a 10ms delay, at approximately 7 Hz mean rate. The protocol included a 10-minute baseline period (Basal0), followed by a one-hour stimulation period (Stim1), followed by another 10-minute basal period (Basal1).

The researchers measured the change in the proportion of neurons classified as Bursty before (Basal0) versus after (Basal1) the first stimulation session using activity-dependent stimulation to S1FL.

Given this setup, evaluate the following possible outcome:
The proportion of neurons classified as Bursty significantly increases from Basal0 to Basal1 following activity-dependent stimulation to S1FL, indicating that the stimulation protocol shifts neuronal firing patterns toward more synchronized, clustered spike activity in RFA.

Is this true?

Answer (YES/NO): NO